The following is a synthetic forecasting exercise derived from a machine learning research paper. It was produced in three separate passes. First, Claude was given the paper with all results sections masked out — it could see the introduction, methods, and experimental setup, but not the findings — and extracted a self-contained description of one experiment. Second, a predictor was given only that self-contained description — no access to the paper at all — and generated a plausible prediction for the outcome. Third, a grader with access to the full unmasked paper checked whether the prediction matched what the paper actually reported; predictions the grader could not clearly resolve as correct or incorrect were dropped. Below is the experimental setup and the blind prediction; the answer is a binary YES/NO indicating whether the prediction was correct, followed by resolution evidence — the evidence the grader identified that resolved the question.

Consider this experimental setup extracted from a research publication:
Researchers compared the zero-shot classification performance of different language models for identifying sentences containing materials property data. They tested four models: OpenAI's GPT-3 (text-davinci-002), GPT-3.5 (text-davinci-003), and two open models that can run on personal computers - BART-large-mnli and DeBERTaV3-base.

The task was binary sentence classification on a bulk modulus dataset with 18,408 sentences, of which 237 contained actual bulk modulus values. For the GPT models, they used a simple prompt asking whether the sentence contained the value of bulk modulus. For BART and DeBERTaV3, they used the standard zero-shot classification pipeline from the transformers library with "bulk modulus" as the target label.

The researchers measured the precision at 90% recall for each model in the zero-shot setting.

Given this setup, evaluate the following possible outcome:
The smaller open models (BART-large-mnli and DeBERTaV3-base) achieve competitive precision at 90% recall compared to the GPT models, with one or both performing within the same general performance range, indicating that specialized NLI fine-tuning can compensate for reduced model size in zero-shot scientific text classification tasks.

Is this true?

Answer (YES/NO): NO